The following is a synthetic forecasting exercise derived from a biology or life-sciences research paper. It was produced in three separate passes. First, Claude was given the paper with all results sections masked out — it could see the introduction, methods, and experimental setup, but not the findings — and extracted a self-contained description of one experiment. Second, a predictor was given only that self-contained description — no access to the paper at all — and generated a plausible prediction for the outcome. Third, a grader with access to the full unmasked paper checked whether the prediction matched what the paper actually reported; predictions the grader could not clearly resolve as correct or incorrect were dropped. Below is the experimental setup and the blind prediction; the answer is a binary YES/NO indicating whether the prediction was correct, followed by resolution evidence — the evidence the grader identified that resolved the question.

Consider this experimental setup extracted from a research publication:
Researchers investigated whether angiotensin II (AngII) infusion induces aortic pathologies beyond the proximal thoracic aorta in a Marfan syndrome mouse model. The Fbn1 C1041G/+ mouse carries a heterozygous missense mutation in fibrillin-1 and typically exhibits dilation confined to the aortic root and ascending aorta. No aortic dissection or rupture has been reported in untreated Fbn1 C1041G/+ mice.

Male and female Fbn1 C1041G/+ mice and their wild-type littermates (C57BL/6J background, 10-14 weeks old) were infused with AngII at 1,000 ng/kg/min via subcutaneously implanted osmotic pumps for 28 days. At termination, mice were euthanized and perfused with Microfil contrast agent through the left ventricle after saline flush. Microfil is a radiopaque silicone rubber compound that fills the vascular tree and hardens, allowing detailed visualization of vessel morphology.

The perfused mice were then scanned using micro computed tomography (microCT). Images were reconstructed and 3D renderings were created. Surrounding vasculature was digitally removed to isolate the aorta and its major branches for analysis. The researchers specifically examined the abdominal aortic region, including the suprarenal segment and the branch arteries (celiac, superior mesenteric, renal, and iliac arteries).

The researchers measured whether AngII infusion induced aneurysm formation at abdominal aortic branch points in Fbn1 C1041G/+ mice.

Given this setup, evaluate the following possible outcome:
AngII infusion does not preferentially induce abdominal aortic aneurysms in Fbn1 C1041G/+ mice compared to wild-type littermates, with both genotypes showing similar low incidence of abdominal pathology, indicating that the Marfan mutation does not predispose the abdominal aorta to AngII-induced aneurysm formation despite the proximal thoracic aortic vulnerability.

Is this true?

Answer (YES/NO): NO